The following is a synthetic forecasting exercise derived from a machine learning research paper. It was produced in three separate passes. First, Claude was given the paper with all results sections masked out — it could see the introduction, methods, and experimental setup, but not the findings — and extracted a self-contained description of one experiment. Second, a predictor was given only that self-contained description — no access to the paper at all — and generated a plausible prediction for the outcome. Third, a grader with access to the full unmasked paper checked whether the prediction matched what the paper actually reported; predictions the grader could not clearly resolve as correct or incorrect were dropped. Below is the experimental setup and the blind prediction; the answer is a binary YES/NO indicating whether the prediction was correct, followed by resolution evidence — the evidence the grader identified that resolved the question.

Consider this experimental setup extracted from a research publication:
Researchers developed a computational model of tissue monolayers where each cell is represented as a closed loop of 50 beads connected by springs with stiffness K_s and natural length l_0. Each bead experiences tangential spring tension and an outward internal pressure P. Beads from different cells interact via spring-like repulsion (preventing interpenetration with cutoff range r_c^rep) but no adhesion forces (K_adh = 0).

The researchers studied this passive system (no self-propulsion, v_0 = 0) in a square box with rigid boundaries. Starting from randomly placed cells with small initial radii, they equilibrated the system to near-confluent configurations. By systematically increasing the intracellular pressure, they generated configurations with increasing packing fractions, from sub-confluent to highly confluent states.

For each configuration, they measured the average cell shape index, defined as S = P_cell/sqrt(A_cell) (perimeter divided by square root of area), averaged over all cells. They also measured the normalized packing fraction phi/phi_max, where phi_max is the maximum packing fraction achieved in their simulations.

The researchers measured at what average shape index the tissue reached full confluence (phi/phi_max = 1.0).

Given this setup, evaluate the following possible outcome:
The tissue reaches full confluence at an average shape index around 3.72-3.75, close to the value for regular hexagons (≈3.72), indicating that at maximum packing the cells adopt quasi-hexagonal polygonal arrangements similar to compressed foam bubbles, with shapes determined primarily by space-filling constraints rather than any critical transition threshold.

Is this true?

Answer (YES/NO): NO